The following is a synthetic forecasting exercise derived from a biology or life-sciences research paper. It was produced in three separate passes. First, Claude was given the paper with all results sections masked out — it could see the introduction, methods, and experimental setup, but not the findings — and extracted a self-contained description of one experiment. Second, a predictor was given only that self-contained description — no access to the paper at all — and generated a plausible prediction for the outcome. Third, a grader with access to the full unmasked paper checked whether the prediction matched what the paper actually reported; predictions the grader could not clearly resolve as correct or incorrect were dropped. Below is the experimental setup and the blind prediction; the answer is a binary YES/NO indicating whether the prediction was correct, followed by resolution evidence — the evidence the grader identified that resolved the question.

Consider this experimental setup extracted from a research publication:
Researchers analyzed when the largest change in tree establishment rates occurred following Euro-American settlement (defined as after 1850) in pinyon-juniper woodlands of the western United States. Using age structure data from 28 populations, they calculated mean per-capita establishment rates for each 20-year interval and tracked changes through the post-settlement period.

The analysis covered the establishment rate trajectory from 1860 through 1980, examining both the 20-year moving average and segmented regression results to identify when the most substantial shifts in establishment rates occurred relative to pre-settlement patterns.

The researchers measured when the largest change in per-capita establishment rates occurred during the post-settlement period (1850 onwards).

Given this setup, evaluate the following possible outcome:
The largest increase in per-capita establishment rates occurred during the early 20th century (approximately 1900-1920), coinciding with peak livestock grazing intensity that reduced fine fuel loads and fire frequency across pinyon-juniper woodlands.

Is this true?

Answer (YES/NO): NO